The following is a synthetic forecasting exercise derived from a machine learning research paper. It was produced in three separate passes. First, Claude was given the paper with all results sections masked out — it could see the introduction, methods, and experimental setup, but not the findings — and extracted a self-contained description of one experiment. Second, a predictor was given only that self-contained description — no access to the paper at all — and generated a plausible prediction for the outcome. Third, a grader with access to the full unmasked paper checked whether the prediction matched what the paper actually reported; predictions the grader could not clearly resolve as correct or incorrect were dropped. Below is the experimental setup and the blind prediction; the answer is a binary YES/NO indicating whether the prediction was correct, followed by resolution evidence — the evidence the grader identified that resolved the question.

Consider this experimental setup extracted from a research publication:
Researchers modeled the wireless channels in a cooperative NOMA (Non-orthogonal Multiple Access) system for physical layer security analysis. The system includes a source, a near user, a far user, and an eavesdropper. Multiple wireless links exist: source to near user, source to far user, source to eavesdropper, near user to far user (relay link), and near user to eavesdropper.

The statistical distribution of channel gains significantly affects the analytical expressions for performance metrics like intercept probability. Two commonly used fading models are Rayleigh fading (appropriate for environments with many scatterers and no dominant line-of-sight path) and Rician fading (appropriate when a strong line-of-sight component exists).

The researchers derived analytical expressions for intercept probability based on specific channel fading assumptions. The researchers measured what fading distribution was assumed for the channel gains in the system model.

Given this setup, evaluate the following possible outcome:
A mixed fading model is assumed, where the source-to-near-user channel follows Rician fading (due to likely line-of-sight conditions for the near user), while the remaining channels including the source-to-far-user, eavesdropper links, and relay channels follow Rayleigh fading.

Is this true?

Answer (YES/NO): NO